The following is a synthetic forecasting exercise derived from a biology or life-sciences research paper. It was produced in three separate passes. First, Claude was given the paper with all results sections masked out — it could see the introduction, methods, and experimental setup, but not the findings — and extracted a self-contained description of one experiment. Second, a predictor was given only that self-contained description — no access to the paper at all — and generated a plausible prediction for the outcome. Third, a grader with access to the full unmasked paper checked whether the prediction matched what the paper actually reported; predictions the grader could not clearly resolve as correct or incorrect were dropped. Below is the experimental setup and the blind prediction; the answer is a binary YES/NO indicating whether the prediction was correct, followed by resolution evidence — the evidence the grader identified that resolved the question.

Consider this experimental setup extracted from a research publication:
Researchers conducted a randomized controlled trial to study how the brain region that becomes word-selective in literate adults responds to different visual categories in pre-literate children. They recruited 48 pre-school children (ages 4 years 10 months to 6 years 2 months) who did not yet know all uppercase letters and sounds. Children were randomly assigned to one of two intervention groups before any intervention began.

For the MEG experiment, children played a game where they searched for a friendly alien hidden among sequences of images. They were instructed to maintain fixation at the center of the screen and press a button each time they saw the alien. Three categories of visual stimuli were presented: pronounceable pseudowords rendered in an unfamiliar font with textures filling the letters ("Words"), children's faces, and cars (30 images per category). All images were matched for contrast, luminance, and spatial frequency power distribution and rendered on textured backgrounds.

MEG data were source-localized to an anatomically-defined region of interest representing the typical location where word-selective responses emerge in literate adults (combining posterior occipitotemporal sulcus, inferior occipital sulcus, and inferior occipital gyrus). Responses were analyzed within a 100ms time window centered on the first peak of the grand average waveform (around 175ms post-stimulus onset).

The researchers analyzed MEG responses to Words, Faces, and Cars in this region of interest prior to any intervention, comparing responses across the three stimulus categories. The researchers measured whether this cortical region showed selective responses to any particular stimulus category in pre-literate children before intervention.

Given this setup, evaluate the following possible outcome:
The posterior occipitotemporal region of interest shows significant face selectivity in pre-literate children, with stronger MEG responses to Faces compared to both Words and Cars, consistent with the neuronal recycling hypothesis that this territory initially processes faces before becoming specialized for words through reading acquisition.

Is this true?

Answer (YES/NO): NO